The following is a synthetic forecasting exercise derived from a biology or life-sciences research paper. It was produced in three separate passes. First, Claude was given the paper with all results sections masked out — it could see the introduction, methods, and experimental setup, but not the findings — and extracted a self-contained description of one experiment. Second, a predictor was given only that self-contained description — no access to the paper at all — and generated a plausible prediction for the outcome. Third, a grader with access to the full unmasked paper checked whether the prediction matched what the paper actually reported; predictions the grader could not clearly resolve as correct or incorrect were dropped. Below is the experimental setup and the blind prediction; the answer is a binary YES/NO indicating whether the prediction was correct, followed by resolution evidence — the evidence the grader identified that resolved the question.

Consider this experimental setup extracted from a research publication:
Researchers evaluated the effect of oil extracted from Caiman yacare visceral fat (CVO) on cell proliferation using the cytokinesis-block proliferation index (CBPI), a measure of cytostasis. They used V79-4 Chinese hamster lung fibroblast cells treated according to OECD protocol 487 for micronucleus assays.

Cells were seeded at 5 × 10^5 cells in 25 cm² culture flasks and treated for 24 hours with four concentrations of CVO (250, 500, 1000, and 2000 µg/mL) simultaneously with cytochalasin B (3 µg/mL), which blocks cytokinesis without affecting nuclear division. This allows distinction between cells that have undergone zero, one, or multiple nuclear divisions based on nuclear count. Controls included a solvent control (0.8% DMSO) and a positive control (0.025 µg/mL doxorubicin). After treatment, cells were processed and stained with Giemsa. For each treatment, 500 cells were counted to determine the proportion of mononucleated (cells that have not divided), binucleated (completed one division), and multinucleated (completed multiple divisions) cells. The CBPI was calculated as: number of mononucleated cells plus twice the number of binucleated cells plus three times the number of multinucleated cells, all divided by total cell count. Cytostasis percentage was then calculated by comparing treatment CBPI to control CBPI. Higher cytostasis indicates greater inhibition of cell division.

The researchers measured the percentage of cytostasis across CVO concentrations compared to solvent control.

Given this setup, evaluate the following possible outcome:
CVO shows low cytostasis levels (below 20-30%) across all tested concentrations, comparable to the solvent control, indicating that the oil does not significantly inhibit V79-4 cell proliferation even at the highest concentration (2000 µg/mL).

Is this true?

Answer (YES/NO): NO